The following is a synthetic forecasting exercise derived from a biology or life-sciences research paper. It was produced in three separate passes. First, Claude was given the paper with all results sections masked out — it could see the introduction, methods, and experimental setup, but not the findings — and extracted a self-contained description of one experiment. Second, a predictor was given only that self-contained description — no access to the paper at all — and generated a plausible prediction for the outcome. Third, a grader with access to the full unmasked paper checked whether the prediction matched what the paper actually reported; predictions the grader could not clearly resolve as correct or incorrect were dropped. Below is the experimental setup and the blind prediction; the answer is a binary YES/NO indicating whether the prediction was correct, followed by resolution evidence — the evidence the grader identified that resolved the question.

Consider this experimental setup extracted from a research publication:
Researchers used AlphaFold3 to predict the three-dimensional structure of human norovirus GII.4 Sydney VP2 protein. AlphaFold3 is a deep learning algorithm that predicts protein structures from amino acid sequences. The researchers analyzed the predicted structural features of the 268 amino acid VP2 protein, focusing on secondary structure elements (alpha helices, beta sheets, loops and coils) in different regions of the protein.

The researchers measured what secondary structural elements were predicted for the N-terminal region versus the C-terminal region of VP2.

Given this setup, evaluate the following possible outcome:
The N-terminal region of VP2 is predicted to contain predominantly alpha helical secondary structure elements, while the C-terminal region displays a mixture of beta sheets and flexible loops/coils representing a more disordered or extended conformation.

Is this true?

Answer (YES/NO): NO